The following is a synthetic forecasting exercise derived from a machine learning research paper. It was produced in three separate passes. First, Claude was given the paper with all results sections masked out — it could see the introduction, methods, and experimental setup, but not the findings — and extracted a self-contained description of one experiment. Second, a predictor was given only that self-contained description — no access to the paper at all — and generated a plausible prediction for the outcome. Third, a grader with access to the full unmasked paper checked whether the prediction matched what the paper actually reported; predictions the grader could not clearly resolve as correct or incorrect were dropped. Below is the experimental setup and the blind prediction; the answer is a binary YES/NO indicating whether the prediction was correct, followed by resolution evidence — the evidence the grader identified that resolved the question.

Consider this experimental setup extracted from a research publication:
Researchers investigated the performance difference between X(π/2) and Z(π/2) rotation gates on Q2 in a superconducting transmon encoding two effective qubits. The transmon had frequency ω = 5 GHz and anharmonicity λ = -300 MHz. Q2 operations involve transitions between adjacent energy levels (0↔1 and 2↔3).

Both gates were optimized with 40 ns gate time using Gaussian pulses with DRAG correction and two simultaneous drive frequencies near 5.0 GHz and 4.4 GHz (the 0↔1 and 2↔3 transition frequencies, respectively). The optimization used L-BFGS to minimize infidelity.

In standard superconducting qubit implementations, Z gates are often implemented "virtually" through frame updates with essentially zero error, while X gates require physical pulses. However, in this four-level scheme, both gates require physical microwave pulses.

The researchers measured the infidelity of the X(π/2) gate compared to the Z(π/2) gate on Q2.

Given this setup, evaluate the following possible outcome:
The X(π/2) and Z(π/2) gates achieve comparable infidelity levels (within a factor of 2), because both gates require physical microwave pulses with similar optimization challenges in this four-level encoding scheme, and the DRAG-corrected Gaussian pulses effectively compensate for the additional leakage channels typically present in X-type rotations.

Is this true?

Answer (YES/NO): NO